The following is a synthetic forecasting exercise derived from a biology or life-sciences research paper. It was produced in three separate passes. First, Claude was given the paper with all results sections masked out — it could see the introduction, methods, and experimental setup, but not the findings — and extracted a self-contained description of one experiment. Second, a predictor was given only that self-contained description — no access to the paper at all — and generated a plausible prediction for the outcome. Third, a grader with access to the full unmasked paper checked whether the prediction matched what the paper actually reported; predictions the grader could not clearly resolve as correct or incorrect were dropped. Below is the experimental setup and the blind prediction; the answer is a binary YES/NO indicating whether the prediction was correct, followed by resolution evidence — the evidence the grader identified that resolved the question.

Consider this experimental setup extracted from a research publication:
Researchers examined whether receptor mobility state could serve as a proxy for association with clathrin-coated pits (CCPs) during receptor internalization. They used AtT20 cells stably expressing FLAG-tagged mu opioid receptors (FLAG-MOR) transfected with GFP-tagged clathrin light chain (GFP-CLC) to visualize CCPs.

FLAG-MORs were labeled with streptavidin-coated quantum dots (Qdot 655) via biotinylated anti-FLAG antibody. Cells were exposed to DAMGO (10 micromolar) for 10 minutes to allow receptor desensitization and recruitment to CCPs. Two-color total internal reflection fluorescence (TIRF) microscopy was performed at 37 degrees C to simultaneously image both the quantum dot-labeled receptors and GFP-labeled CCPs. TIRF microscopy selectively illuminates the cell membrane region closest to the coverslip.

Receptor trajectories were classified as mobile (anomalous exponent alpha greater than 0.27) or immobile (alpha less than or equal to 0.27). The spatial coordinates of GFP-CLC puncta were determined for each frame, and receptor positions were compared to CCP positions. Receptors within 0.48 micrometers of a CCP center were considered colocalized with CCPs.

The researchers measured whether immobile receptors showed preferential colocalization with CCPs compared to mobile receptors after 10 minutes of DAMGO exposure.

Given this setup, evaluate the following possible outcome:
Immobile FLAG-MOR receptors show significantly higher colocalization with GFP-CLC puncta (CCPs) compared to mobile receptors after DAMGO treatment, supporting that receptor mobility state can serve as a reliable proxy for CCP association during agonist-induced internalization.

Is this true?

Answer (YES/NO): NO